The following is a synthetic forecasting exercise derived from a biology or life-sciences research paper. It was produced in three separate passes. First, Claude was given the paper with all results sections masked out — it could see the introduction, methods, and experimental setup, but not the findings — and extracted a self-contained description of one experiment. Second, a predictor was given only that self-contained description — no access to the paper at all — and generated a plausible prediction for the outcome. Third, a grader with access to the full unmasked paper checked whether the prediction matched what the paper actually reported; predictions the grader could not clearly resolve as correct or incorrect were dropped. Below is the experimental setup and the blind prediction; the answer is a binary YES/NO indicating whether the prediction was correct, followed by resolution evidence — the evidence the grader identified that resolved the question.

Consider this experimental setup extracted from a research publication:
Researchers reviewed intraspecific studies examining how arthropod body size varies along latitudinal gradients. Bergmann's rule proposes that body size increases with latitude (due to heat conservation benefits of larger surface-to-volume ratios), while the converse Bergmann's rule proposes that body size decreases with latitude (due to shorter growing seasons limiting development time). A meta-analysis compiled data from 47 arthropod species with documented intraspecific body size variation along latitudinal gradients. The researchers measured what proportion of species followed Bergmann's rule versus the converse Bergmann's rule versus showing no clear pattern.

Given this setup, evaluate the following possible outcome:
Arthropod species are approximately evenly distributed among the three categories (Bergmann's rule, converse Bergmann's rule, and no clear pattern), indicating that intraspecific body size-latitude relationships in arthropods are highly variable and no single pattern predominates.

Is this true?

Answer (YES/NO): NO